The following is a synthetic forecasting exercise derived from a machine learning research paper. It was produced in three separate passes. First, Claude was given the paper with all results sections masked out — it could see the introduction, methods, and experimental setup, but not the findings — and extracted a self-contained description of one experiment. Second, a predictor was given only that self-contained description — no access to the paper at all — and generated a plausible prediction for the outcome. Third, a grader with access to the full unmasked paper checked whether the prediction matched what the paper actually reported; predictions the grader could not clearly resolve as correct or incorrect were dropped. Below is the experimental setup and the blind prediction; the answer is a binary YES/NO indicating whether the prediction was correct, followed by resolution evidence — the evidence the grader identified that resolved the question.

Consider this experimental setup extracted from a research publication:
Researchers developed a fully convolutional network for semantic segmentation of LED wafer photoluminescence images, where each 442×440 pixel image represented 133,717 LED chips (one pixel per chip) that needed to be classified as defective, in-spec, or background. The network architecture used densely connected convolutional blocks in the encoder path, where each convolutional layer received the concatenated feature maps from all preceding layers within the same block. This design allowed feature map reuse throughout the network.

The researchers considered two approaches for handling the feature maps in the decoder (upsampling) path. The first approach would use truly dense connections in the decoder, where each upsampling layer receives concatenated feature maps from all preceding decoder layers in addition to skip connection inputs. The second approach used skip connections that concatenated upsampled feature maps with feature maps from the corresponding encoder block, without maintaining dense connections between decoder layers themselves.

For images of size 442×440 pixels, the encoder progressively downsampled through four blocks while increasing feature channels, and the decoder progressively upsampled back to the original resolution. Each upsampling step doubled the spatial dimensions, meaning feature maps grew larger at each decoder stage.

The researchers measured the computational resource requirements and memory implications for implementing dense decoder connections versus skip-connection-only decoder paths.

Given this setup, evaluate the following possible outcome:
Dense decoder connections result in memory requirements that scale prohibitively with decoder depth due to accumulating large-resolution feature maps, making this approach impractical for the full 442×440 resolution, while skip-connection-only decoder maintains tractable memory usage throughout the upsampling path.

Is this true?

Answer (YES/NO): YES